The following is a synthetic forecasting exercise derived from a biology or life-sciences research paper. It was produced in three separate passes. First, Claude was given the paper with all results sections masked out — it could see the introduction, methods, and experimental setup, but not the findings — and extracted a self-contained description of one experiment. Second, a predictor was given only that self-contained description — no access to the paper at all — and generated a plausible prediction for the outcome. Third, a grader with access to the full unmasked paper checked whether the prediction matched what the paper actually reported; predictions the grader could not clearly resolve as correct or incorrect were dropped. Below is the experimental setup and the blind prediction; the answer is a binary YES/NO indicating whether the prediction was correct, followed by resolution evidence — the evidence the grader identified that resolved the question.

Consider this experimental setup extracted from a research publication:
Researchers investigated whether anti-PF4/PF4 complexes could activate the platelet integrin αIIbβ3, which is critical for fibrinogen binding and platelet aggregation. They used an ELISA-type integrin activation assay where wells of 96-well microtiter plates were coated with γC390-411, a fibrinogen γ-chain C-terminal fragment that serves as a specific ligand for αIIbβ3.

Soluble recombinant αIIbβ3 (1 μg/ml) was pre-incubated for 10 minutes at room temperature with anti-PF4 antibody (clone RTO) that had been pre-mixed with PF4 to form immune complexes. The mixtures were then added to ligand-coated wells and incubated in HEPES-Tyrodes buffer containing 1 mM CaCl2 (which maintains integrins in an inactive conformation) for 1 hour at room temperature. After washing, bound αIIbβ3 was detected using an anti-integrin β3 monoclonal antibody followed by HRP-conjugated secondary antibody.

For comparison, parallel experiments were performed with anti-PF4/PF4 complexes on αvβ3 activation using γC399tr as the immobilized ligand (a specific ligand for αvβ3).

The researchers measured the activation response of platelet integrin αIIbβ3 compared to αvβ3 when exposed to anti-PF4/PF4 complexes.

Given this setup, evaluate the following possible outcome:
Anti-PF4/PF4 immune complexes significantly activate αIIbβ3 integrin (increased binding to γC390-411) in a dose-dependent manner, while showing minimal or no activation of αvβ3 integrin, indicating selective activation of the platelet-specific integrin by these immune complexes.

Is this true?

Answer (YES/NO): NO